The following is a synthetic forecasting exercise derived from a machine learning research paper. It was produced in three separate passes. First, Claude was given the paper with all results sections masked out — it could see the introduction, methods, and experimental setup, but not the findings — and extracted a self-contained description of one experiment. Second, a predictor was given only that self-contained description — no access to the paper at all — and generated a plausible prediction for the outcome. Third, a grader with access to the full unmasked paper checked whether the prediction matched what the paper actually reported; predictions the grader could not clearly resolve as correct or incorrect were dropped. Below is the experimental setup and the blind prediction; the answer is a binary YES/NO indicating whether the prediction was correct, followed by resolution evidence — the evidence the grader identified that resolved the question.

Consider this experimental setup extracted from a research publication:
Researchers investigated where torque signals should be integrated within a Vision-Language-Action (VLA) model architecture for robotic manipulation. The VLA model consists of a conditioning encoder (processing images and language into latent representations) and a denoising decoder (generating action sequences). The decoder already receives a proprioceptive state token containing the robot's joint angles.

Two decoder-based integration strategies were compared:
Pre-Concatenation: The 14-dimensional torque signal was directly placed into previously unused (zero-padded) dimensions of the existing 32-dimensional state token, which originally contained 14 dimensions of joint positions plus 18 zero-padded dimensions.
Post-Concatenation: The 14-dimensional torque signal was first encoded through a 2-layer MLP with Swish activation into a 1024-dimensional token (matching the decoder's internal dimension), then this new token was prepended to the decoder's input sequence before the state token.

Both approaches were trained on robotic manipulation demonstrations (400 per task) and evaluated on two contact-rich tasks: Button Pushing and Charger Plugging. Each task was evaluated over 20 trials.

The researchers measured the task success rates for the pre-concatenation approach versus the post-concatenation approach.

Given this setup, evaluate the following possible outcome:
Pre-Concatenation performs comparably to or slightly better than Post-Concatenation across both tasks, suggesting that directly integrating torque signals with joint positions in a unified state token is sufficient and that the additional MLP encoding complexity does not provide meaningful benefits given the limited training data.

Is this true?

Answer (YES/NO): NO